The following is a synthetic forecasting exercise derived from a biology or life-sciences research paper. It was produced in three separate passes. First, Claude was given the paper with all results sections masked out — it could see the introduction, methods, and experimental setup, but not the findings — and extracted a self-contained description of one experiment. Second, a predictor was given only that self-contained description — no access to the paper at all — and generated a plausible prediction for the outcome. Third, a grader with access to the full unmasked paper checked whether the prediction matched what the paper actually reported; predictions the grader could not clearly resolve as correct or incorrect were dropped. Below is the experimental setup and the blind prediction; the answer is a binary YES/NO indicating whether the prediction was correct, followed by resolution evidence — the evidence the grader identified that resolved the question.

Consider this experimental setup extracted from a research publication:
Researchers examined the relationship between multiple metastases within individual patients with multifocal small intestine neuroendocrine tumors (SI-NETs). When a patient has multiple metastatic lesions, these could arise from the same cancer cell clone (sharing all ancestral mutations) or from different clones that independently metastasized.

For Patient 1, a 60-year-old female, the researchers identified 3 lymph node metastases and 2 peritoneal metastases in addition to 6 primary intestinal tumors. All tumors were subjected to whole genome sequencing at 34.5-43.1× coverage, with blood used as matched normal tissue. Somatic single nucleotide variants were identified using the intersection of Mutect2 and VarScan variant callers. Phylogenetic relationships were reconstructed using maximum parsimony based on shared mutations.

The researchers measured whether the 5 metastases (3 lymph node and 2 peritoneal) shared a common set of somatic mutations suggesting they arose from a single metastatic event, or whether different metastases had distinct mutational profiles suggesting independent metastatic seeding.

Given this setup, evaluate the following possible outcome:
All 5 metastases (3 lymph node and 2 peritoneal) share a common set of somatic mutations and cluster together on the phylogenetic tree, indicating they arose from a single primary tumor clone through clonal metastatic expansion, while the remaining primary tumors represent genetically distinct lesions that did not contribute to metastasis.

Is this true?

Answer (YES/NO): YES